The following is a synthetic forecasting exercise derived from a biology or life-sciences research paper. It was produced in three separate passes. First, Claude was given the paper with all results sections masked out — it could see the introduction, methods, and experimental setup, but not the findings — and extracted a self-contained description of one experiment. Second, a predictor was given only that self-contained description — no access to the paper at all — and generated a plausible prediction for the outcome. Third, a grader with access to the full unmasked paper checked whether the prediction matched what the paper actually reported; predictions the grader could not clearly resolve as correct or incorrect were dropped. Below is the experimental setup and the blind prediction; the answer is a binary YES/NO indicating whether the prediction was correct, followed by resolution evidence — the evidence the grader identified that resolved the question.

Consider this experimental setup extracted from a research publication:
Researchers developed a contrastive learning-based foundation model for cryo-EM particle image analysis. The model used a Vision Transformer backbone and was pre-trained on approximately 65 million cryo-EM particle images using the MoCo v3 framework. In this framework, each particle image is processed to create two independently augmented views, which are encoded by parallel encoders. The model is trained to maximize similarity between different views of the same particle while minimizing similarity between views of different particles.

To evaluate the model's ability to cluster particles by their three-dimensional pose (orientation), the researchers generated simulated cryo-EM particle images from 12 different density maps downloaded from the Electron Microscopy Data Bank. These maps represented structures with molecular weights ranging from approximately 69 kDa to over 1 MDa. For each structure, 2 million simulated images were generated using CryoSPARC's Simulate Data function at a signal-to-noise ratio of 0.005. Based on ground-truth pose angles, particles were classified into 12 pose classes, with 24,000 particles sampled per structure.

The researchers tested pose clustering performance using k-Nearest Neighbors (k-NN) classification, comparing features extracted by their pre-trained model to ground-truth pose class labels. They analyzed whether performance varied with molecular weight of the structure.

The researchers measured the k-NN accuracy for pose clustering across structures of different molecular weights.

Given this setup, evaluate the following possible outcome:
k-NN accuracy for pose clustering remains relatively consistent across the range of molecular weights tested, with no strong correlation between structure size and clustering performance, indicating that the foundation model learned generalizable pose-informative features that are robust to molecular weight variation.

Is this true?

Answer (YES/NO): NO